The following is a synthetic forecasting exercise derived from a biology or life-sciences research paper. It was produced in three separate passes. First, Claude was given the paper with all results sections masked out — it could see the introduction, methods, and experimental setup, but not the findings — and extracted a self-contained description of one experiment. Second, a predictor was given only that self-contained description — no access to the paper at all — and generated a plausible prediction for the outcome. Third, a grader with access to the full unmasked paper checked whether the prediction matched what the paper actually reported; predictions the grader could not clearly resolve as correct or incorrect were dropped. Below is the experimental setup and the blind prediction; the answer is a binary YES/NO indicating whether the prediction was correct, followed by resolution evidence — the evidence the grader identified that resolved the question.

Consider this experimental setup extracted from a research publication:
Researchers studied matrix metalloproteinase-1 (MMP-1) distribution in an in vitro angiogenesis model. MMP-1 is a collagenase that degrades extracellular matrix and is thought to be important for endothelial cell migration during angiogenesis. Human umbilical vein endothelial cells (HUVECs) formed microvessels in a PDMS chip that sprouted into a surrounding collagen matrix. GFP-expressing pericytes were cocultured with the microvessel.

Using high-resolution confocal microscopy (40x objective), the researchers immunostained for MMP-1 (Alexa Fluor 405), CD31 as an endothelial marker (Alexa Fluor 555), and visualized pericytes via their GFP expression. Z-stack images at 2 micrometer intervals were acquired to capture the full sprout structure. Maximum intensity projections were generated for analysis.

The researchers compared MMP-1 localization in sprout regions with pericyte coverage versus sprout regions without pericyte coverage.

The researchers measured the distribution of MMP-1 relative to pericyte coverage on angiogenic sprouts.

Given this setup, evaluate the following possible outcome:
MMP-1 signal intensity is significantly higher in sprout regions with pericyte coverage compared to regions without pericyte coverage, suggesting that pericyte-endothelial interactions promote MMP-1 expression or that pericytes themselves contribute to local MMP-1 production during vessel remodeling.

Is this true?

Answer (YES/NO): YES